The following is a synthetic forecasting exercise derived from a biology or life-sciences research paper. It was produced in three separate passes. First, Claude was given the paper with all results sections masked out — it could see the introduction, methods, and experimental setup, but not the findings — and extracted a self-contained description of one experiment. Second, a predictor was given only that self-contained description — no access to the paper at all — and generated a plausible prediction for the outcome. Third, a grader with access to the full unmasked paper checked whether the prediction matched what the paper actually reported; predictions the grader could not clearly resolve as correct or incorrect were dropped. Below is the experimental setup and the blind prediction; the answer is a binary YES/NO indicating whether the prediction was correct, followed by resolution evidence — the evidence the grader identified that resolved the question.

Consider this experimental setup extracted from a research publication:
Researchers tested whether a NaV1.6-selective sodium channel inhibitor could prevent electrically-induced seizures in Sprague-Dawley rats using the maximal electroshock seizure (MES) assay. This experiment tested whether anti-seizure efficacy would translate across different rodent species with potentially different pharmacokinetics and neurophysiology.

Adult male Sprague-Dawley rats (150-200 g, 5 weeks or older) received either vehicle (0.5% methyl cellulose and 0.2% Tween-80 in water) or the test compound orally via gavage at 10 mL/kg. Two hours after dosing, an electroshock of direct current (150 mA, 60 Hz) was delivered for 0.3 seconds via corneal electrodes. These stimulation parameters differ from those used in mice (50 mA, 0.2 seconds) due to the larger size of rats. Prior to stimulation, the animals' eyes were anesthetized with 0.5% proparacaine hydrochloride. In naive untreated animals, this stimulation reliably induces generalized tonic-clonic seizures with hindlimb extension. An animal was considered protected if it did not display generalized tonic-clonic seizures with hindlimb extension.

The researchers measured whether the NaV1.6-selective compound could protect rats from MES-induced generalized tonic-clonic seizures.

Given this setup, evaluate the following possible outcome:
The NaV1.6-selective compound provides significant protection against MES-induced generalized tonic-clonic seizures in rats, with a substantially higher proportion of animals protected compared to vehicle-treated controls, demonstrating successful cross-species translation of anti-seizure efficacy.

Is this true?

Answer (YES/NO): YES